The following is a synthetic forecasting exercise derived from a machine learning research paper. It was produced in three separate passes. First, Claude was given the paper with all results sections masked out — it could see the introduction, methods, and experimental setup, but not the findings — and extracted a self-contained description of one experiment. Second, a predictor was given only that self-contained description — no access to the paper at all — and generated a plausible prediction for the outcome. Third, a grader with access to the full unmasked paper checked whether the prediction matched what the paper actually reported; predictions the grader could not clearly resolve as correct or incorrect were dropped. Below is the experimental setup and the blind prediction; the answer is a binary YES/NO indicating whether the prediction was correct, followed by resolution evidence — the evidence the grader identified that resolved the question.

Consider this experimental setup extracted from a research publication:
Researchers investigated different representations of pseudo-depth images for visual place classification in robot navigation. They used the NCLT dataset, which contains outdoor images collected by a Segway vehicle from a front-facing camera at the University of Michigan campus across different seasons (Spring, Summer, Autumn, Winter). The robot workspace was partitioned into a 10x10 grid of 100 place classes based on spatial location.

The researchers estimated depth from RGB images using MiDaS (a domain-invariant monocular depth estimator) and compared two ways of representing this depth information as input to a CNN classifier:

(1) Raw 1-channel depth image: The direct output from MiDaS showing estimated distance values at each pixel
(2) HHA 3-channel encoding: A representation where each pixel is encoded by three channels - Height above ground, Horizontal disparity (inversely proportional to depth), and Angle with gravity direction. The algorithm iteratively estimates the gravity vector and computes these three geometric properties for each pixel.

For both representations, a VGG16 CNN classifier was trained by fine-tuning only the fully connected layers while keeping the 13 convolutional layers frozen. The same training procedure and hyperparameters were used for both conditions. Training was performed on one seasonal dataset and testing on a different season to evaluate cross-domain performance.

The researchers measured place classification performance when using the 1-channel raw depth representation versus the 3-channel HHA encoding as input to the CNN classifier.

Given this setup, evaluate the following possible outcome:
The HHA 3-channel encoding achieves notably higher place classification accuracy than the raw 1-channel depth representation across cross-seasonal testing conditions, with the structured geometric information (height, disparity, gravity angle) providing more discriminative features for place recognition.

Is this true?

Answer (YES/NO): YES